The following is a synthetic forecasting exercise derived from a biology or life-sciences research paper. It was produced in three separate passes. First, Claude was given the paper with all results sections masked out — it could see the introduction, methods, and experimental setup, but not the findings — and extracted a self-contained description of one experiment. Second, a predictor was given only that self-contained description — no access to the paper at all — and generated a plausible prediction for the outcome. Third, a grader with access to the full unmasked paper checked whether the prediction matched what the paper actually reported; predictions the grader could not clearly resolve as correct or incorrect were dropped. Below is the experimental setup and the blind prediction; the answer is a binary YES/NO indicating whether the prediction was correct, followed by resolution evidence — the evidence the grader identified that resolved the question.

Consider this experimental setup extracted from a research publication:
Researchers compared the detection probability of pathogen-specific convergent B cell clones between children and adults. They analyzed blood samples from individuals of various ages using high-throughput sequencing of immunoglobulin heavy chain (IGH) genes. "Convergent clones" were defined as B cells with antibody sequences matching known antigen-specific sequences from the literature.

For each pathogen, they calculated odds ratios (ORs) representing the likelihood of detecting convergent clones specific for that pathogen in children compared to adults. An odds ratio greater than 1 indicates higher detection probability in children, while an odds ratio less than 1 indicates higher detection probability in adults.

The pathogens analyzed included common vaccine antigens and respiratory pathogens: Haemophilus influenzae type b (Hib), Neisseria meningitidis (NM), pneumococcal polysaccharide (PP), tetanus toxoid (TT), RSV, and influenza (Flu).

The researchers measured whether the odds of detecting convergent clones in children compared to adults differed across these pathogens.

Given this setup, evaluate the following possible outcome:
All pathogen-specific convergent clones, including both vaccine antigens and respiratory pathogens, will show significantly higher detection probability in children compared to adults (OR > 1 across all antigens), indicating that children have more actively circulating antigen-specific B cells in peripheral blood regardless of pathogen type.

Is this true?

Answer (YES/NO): NO